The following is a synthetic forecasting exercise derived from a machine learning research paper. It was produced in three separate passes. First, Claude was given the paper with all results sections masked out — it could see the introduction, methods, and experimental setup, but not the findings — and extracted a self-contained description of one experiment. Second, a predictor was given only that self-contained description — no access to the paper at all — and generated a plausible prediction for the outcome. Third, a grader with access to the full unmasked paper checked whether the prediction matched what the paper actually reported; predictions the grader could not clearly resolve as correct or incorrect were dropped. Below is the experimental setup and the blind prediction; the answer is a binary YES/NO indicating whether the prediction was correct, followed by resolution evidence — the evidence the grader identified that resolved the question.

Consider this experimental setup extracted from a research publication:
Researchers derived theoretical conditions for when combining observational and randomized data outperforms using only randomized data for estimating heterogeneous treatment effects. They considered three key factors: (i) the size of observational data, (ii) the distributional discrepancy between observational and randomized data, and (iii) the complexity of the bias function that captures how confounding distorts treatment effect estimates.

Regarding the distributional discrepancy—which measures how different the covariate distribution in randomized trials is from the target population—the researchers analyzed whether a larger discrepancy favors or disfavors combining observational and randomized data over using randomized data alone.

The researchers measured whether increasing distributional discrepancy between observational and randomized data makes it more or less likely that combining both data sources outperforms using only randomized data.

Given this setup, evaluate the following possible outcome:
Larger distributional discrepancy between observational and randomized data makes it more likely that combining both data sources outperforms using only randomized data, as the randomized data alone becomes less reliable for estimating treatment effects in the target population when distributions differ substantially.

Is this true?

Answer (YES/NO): YES